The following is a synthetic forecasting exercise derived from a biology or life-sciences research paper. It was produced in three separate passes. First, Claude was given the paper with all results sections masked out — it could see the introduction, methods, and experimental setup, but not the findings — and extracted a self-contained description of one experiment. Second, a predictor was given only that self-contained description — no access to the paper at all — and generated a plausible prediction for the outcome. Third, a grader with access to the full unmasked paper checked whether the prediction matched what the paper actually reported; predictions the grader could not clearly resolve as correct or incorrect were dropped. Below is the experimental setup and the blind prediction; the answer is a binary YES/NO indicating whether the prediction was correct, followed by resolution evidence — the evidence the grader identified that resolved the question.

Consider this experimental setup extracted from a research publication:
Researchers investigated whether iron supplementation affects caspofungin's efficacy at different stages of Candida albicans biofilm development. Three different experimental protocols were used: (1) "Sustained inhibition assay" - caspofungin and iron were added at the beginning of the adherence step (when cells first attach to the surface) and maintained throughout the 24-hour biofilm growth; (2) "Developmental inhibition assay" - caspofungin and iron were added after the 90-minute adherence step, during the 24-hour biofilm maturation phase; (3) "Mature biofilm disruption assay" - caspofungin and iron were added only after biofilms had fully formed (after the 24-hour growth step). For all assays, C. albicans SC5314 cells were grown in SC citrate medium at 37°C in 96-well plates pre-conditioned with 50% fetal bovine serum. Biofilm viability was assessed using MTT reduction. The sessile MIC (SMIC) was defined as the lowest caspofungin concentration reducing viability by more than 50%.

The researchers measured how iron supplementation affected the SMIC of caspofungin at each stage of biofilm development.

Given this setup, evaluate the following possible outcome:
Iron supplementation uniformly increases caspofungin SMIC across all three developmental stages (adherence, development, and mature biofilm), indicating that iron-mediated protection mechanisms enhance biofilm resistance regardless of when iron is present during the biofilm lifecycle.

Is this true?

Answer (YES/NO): NO